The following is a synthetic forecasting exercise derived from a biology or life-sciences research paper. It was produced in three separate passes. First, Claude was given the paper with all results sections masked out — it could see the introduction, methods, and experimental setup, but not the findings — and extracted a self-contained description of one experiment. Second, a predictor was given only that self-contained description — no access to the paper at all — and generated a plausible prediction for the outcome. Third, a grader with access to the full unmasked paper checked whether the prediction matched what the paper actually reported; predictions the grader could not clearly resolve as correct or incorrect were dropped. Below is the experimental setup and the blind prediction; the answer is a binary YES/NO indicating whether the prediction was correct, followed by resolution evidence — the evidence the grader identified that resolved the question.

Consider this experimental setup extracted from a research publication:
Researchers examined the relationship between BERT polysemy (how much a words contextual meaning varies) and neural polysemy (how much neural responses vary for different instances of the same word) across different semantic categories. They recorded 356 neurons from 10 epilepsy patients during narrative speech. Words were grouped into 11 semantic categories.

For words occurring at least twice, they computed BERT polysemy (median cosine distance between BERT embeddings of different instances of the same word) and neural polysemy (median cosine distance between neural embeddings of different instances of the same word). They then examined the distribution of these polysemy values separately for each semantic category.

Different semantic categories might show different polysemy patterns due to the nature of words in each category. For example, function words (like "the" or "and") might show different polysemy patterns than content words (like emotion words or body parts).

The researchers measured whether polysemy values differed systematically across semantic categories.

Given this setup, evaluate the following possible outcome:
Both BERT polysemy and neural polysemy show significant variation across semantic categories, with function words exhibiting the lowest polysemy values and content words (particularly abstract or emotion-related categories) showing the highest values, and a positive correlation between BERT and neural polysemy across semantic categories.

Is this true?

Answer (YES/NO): NO